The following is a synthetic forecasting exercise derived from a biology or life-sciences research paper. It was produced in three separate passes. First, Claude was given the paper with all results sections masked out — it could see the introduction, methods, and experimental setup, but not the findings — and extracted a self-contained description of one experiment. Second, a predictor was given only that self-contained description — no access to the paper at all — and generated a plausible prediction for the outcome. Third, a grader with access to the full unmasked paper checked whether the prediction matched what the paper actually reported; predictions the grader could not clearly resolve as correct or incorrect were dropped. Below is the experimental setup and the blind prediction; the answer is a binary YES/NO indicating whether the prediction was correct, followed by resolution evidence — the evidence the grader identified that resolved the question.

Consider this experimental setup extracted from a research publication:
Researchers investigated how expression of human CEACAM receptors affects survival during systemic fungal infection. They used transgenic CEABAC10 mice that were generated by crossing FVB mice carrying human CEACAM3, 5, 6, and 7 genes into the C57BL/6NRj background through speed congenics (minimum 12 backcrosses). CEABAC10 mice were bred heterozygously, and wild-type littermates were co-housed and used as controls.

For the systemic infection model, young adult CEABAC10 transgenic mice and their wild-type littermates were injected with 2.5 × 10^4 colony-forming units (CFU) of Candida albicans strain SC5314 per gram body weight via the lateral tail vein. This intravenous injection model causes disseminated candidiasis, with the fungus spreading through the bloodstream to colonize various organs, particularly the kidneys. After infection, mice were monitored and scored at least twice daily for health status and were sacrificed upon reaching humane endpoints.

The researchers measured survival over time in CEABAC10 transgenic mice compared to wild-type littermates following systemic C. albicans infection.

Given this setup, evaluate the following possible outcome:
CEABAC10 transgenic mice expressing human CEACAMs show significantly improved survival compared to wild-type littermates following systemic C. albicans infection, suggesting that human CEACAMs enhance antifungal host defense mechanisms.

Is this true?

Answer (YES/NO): NO